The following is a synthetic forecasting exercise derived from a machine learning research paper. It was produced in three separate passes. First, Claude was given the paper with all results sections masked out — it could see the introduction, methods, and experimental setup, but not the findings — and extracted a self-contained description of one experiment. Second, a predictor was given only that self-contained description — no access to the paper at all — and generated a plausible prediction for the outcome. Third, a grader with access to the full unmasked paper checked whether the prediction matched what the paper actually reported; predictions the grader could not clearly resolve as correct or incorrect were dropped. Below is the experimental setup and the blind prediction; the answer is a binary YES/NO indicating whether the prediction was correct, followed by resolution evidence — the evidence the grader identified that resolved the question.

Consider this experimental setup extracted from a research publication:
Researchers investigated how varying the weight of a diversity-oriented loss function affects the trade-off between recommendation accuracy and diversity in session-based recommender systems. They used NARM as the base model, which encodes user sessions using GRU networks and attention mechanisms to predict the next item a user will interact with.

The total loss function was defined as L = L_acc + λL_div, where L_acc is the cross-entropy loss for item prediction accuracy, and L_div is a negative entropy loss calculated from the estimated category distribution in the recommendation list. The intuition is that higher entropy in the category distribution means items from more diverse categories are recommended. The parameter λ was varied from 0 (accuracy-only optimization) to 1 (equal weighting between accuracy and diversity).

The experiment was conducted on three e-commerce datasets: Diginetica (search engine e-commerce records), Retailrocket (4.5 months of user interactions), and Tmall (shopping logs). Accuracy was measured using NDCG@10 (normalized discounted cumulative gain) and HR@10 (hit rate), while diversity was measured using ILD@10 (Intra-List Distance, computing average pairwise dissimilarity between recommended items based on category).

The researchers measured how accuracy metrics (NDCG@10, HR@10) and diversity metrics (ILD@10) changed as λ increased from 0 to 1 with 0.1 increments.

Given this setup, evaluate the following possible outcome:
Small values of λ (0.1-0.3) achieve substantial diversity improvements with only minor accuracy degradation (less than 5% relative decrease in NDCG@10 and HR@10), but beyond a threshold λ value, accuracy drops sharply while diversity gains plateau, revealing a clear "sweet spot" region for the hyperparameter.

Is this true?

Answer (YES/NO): NO